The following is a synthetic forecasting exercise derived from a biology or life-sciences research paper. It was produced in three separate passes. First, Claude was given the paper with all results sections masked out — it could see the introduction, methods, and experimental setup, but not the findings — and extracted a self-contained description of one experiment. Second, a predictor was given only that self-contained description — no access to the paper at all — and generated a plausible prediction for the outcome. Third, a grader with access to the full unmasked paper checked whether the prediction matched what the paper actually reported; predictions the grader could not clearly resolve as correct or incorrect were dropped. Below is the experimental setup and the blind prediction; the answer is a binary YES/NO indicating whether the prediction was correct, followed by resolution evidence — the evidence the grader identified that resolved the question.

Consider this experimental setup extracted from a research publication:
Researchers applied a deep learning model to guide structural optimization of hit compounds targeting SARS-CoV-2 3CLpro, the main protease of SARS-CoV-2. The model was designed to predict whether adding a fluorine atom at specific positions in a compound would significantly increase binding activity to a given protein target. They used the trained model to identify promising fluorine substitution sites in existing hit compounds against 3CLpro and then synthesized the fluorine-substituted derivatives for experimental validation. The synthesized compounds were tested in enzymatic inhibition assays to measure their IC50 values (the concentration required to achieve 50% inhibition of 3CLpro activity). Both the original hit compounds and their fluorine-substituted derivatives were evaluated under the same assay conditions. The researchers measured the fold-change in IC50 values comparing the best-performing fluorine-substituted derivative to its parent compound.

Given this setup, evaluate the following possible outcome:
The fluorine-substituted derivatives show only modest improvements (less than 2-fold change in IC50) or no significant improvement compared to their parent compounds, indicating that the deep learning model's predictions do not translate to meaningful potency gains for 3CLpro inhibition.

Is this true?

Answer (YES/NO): NO